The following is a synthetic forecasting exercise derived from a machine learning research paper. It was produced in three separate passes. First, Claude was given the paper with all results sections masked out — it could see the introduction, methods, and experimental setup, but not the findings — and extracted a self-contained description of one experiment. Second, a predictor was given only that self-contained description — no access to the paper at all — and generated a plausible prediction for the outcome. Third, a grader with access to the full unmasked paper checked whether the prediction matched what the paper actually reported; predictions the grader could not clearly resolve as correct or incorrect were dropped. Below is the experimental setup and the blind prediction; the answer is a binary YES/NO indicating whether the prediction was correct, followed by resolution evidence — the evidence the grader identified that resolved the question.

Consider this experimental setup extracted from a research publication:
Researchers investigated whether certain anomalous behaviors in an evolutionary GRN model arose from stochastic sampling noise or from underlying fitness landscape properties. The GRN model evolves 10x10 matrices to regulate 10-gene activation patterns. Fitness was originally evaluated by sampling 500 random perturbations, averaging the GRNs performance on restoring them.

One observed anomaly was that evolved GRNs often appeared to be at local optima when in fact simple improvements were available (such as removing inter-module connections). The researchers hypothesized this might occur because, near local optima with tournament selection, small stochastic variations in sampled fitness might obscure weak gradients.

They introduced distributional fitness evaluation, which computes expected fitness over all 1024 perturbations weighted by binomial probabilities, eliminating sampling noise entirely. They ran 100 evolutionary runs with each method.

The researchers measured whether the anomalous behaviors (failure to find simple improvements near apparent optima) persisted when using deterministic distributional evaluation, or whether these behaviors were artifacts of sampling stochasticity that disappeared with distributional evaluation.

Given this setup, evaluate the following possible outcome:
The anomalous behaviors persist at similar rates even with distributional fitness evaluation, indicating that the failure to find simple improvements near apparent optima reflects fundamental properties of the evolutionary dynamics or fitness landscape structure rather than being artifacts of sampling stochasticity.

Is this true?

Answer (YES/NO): NO